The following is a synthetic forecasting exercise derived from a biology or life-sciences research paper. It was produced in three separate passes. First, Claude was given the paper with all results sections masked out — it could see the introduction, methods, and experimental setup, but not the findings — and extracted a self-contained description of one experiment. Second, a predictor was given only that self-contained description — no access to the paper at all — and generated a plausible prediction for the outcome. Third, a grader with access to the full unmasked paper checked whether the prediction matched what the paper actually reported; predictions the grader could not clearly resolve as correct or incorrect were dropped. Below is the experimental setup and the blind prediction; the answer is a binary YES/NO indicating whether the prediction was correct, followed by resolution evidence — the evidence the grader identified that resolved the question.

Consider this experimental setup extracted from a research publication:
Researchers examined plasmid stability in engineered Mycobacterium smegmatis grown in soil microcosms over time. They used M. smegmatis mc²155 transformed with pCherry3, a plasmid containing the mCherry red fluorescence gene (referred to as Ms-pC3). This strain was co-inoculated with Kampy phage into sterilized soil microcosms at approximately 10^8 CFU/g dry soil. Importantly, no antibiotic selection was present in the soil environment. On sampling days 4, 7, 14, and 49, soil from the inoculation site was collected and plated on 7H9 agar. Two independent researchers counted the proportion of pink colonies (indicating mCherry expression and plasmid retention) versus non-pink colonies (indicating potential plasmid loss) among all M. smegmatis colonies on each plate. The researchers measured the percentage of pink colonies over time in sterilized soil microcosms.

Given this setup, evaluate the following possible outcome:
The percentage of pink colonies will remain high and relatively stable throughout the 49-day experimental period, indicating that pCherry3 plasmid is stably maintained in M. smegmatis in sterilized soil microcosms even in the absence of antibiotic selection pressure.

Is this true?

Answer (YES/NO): NO